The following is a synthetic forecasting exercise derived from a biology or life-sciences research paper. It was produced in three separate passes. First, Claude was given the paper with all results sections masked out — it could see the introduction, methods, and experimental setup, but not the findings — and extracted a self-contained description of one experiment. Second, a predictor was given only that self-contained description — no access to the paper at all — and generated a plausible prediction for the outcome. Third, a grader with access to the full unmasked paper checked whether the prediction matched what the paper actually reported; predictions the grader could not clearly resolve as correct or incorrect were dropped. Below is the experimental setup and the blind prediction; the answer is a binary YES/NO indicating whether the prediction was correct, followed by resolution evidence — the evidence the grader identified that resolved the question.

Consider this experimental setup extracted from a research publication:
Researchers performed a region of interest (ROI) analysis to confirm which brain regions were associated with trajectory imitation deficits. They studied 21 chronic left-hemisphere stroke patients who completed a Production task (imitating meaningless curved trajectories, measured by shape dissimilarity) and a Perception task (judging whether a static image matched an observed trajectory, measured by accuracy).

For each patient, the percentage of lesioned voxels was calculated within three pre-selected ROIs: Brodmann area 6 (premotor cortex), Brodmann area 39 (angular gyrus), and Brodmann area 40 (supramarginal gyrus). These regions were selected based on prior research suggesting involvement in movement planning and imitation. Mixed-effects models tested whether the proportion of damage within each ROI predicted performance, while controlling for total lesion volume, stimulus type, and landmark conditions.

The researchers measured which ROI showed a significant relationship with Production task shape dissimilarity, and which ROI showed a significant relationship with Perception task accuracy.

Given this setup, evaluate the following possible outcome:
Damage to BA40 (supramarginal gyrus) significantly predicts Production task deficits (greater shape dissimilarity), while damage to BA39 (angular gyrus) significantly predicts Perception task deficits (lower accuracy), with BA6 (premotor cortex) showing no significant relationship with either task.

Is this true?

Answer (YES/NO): NO